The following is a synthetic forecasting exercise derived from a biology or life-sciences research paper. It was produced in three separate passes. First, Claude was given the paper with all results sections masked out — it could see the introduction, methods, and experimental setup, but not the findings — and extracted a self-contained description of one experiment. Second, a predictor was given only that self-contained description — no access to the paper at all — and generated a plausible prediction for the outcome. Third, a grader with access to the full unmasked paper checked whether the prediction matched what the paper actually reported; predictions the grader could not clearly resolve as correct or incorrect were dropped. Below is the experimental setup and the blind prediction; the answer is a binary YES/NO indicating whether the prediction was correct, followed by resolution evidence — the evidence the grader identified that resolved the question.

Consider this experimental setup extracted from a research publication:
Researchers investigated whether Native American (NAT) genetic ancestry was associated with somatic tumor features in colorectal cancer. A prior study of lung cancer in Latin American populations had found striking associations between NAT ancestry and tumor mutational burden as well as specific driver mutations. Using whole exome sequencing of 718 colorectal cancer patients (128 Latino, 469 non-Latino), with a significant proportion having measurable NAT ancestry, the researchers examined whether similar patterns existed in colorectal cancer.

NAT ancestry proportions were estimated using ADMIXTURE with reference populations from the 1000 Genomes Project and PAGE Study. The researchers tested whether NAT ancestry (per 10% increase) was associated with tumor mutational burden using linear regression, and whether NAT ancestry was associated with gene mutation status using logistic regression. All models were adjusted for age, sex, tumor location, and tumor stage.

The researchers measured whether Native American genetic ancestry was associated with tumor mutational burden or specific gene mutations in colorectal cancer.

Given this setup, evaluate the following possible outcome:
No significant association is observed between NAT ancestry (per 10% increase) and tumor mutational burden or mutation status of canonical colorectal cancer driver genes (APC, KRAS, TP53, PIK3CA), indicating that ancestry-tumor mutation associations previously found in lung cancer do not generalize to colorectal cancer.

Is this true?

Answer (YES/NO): YES